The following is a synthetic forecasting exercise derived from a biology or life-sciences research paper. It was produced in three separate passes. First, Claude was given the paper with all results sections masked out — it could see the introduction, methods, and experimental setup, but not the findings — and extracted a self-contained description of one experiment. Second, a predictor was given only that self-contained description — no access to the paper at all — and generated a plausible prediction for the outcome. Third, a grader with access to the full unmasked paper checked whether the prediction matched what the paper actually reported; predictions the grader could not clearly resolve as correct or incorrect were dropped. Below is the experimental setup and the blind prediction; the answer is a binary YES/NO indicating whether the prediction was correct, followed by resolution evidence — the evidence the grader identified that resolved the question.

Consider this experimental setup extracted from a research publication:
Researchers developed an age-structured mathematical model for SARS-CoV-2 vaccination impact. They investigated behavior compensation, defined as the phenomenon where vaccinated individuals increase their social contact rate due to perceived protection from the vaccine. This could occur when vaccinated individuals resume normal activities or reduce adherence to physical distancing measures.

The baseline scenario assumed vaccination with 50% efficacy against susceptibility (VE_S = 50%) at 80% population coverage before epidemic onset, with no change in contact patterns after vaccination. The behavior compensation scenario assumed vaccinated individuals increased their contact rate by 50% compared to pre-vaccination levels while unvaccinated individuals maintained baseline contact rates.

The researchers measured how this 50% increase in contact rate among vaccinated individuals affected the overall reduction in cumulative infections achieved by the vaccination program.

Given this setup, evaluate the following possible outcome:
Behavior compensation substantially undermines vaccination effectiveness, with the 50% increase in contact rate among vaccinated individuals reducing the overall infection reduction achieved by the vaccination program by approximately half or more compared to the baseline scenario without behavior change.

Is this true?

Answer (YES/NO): YES